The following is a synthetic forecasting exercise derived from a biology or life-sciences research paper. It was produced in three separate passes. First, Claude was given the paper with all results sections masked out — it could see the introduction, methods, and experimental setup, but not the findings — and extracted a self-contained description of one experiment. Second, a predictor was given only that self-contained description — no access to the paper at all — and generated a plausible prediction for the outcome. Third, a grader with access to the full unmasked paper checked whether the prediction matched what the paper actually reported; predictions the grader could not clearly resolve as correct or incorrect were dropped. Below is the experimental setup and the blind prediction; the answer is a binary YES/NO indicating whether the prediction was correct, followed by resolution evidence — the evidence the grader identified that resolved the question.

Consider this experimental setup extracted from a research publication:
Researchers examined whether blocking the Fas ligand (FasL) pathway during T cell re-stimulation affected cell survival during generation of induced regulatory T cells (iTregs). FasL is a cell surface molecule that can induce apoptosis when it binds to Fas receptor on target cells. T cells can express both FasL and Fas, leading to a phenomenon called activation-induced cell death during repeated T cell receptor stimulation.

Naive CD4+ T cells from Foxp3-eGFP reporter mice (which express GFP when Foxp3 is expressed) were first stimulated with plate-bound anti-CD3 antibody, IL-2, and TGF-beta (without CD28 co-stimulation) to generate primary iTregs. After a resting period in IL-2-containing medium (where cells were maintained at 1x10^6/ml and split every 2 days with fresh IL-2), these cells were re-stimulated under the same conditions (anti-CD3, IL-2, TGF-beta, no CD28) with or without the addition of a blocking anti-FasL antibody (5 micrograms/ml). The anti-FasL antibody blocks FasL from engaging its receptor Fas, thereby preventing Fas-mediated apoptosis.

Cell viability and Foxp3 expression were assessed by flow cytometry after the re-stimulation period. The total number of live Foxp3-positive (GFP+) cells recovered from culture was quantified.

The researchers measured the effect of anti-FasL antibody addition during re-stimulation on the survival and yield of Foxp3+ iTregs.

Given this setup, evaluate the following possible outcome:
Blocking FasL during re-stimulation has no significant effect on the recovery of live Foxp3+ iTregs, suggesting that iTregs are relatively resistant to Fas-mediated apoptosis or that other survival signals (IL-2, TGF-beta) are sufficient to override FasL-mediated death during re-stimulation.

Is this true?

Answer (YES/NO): NO